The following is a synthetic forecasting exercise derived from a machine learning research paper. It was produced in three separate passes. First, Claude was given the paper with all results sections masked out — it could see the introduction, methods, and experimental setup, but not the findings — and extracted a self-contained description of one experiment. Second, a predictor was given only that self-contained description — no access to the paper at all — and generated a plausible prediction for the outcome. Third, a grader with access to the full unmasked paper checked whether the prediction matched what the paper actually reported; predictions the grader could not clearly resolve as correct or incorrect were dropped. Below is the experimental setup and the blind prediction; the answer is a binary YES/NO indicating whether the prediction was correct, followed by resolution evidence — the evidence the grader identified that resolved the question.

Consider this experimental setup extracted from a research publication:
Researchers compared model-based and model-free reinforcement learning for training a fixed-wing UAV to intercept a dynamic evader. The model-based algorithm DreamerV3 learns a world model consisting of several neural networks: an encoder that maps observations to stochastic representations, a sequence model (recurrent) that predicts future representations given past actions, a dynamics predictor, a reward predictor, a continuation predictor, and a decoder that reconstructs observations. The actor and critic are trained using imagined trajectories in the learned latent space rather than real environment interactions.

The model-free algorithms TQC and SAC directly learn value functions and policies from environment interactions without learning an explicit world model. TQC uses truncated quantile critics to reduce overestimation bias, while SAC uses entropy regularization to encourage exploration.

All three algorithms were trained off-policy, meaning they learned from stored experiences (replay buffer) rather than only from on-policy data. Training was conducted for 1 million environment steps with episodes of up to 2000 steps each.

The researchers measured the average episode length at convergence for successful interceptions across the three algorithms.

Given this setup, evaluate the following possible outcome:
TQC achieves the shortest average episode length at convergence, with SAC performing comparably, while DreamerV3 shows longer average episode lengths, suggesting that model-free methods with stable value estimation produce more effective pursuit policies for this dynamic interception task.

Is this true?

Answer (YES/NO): NO